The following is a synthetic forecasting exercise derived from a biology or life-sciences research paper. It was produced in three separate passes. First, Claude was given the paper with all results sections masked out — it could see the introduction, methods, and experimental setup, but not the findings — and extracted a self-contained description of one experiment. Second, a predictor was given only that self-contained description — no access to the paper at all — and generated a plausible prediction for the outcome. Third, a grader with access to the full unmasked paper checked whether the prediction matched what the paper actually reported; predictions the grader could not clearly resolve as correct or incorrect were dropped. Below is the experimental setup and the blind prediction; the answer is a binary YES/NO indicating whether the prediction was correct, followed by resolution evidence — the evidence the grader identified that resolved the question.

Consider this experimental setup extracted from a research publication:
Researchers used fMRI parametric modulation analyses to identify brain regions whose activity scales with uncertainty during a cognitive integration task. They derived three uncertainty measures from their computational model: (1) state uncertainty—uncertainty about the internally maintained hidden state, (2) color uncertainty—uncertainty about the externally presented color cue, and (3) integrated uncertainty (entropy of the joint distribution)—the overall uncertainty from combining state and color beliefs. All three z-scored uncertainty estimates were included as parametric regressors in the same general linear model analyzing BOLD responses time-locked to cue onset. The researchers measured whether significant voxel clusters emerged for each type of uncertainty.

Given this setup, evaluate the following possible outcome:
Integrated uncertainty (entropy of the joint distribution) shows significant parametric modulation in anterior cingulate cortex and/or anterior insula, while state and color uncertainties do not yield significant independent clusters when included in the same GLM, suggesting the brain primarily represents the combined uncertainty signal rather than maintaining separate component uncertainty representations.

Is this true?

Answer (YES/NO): NO